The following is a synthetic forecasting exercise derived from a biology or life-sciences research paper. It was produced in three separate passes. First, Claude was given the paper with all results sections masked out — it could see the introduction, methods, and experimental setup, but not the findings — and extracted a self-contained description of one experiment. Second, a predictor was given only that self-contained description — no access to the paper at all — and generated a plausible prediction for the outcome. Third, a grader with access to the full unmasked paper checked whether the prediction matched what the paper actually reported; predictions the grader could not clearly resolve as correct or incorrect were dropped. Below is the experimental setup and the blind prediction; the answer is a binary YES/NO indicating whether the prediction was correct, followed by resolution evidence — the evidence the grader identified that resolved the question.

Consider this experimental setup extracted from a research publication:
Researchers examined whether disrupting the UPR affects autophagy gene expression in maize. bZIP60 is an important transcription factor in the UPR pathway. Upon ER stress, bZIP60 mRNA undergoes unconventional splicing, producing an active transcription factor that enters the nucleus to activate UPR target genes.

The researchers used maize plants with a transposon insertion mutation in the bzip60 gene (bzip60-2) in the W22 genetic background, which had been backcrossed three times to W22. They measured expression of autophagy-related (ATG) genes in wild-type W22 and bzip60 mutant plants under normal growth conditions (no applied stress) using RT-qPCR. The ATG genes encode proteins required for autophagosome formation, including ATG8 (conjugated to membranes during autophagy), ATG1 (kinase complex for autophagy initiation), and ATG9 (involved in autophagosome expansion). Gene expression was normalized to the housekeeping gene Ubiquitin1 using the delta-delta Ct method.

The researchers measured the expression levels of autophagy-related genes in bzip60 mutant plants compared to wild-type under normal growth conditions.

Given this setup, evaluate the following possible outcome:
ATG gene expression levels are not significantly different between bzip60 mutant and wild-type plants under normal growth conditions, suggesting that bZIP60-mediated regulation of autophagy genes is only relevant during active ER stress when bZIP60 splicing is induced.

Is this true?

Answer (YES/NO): NO